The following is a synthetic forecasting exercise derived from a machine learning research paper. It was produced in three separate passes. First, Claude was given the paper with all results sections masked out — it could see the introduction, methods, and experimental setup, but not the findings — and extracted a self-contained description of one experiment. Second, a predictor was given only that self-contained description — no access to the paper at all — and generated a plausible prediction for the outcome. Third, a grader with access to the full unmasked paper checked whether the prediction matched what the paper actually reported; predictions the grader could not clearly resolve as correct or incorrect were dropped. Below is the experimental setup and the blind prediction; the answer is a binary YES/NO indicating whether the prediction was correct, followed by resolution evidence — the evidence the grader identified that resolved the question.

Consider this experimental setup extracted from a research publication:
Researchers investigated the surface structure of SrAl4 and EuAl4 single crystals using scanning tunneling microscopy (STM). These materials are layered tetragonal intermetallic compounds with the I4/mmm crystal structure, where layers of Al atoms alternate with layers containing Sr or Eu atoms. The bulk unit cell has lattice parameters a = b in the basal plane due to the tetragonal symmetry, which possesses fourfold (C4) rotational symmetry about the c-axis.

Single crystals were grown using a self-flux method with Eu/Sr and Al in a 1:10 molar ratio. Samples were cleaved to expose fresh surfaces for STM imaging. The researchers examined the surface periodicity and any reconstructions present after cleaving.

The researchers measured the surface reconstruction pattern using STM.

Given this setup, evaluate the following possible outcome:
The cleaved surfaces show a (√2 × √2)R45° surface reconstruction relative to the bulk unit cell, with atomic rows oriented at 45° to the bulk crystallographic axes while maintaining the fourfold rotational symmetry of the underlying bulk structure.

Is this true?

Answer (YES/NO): NO